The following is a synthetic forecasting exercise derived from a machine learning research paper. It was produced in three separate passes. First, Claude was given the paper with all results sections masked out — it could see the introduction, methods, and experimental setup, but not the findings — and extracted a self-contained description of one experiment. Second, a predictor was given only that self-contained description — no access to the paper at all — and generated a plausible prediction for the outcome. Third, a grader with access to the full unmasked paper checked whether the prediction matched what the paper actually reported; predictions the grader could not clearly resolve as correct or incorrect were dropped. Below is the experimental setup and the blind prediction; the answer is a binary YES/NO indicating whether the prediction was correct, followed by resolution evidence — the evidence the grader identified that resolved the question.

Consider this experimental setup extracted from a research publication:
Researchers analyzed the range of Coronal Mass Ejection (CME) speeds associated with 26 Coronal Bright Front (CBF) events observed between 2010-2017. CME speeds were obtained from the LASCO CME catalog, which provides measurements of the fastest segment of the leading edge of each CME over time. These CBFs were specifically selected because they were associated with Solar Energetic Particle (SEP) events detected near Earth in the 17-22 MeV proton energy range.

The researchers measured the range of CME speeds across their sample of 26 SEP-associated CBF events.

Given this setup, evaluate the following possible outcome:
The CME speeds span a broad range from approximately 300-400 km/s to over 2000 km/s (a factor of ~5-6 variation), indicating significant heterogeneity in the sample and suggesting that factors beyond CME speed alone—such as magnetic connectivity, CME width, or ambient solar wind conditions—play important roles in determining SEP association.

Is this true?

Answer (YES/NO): YES